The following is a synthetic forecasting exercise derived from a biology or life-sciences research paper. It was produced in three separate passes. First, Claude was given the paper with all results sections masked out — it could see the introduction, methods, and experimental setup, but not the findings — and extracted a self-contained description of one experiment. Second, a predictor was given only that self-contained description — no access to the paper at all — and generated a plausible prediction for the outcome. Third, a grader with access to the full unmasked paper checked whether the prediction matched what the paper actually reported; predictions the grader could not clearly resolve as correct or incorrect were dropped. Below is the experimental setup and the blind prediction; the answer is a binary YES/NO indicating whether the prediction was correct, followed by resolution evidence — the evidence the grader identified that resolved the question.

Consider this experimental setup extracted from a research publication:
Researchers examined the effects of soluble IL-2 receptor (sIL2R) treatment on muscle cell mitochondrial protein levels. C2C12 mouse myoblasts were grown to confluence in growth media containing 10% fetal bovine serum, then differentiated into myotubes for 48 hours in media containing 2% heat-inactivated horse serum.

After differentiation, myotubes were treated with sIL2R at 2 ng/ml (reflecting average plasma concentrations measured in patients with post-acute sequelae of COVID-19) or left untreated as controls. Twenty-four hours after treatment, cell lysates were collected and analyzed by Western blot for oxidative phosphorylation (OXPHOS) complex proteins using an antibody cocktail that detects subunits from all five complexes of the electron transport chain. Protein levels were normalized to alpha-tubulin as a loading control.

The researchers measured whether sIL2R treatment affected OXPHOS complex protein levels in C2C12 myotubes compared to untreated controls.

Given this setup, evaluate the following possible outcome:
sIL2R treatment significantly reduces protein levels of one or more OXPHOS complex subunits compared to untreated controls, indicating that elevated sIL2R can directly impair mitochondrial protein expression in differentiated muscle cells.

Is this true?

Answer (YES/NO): YES